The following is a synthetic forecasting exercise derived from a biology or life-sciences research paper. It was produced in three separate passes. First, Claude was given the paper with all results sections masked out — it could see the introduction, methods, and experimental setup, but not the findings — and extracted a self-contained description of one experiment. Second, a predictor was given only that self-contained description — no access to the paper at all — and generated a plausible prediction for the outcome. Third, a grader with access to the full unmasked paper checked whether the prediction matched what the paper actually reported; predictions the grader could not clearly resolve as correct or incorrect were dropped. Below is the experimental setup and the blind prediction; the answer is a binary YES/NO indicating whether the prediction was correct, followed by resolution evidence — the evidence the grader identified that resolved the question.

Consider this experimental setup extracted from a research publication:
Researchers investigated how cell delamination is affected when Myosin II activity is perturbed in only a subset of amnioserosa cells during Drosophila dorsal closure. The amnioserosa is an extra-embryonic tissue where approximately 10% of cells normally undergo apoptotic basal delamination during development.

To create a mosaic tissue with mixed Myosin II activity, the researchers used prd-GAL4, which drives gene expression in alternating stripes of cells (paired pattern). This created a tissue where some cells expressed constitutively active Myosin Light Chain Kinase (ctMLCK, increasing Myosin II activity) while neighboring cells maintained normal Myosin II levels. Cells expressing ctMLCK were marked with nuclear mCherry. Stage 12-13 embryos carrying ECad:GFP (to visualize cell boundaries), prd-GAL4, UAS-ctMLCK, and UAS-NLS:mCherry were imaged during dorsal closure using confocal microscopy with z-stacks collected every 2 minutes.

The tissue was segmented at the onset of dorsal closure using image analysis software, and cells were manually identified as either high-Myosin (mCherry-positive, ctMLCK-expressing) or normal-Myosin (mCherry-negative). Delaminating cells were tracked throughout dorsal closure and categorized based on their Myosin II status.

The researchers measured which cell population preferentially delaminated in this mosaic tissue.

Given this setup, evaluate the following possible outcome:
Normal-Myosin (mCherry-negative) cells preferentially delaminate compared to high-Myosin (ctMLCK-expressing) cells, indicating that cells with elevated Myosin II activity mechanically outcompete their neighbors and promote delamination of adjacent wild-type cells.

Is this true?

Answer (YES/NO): NO